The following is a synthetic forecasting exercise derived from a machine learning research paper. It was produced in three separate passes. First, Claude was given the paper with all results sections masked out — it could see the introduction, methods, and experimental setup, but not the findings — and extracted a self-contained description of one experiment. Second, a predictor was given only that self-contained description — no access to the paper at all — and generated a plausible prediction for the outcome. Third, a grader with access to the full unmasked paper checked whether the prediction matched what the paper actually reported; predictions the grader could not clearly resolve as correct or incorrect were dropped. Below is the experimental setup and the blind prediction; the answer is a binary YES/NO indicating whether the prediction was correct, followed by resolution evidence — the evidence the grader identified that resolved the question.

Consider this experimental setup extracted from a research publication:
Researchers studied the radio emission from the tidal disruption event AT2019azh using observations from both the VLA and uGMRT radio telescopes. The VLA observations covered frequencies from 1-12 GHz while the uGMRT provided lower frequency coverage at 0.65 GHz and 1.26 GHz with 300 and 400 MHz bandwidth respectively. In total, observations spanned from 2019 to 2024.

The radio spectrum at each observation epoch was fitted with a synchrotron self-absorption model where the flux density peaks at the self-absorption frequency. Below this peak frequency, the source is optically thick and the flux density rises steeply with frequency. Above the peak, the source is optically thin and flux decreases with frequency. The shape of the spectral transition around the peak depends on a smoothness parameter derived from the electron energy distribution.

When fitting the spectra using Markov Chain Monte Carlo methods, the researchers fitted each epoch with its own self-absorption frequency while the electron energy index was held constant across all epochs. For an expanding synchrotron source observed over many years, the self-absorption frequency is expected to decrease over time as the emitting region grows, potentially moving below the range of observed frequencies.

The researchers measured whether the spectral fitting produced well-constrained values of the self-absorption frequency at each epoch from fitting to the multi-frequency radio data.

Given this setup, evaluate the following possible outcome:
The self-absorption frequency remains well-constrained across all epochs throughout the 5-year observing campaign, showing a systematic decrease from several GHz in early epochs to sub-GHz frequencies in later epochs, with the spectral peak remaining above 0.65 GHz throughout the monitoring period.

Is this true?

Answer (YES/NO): NO